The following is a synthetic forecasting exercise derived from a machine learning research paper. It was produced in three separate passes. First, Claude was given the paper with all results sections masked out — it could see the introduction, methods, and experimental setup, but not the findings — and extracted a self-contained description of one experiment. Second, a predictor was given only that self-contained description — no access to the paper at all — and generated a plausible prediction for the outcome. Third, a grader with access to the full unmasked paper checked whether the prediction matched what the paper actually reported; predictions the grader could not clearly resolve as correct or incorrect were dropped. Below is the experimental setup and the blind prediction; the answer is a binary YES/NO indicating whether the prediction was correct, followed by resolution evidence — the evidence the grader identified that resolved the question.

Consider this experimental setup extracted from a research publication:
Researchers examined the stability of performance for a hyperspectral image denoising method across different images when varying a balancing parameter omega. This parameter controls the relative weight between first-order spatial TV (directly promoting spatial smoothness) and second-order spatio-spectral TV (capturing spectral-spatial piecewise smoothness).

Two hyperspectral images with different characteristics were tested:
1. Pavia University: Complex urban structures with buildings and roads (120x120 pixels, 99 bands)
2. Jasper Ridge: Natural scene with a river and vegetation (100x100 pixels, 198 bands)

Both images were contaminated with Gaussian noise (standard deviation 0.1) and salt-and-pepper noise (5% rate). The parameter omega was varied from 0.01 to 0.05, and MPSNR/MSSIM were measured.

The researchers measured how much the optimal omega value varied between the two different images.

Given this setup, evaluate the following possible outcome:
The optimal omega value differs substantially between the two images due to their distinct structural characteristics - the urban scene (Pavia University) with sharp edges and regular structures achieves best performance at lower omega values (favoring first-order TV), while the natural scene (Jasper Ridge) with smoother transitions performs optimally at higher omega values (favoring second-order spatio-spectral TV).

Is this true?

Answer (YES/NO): NO